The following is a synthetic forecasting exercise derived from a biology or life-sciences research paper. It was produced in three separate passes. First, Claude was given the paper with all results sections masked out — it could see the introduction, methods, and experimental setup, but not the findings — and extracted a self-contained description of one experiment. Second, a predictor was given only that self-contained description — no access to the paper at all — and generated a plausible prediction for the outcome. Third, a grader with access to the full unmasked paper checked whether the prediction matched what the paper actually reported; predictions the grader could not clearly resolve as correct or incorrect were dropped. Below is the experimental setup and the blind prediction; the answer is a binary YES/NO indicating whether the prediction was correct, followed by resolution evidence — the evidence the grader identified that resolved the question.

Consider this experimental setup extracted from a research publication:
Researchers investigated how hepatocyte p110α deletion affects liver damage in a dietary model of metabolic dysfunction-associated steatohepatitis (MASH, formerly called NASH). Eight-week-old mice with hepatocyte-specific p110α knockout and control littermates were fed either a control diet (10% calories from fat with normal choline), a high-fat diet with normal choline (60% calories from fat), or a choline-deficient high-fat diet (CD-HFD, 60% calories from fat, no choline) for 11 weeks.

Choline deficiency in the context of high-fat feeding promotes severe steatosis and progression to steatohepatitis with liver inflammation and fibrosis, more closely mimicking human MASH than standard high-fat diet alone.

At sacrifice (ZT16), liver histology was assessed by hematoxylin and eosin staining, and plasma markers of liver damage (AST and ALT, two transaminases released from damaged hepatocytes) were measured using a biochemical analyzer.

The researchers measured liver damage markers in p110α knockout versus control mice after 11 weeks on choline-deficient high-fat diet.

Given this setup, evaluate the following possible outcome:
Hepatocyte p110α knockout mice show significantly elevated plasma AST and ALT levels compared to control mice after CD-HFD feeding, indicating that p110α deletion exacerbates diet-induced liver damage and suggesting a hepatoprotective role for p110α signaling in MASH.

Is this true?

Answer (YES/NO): NO